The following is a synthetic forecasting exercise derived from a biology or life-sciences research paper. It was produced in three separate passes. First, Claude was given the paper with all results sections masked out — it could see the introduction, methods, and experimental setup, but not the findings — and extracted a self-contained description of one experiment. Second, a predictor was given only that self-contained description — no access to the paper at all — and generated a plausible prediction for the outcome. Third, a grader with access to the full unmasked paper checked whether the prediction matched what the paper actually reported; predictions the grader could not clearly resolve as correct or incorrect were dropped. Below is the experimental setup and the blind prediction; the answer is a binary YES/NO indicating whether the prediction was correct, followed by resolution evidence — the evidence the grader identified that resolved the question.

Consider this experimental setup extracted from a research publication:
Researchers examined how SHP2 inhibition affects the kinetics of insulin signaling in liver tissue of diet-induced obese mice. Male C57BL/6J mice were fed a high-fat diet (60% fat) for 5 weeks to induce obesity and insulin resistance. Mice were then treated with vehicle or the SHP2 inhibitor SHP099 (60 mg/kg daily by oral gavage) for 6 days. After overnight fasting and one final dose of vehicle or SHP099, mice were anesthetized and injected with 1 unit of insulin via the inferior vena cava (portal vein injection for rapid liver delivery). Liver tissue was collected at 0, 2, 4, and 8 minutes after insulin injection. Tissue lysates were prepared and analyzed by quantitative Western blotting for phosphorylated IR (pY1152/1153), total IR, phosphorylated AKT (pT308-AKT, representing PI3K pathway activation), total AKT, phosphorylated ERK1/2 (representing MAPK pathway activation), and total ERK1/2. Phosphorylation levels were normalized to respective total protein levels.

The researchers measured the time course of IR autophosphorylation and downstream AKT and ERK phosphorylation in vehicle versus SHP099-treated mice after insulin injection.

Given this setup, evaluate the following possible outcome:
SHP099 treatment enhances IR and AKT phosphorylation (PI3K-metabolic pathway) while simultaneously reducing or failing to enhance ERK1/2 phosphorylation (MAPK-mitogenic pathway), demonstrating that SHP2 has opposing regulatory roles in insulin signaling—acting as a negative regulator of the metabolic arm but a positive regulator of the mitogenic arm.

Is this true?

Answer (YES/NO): NO